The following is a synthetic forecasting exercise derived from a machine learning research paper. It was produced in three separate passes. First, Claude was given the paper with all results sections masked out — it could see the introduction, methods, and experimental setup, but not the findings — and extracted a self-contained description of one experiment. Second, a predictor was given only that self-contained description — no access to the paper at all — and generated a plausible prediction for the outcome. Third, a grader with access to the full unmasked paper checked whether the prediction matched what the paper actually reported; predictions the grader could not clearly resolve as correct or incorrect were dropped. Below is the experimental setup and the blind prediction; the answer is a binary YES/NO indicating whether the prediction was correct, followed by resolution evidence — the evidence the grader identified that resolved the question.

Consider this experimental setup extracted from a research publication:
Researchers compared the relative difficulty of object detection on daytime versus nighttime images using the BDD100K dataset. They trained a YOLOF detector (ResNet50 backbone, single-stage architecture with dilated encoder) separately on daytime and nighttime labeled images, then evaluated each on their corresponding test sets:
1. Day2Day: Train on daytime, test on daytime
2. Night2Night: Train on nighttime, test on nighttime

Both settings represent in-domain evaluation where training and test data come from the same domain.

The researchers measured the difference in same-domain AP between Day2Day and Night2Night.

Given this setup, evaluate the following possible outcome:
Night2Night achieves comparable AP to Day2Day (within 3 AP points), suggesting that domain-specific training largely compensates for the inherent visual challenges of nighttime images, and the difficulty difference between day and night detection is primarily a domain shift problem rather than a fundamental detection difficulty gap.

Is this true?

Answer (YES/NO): NO